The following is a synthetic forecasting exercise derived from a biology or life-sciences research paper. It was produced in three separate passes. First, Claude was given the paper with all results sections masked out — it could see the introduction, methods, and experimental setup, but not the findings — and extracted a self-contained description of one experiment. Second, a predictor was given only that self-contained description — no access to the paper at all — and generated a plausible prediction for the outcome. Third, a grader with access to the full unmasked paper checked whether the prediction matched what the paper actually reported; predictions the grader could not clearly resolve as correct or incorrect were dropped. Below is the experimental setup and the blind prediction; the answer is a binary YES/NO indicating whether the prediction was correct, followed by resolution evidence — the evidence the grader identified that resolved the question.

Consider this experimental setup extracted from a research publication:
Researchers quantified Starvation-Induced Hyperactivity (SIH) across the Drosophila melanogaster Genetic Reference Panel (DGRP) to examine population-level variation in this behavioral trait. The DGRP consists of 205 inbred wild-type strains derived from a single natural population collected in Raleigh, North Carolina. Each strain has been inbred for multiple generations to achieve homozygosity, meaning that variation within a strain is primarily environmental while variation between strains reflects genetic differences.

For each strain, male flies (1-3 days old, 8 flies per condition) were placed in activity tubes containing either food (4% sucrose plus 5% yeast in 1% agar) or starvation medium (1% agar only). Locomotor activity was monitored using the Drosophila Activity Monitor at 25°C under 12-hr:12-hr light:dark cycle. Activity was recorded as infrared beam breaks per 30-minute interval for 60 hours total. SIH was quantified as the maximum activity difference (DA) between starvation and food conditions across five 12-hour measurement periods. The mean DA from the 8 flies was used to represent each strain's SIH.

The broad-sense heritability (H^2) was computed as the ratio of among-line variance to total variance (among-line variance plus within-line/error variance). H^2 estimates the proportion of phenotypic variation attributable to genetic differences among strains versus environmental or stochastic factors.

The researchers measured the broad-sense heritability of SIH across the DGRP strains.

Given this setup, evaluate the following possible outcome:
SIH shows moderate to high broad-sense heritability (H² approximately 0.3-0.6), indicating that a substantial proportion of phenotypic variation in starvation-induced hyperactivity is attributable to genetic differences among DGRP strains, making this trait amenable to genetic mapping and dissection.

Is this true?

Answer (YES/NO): YES